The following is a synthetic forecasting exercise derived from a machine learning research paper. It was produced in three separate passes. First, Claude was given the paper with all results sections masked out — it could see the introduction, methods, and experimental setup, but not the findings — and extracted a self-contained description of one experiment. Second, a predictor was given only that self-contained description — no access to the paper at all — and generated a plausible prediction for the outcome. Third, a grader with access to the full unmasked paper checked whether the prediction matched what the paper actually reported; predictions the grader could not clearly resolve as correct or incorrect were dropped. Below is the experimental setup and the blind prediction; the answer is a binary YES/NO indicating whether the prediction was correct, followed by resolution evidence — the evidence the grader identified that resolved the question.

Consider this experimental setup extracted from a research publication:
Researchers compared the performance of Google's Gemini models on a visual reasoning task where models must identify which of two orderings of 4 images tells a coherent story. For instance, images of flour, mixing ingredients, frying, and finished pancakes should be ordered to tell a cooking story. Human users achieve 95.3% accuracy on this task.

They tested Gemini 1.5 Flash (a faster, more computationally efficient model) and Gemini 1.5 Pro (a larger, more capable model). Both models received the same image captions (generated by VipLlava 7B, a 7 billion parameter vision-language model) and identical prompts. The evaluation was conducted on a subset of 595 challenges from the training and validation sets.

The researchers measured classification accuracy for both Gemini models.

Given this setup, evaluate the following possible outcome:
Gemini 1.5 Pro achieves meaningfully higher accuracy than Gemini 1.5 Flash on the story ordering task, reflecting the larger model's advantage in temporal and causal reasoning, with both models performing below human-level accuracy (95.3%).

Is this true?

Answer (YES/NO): YES